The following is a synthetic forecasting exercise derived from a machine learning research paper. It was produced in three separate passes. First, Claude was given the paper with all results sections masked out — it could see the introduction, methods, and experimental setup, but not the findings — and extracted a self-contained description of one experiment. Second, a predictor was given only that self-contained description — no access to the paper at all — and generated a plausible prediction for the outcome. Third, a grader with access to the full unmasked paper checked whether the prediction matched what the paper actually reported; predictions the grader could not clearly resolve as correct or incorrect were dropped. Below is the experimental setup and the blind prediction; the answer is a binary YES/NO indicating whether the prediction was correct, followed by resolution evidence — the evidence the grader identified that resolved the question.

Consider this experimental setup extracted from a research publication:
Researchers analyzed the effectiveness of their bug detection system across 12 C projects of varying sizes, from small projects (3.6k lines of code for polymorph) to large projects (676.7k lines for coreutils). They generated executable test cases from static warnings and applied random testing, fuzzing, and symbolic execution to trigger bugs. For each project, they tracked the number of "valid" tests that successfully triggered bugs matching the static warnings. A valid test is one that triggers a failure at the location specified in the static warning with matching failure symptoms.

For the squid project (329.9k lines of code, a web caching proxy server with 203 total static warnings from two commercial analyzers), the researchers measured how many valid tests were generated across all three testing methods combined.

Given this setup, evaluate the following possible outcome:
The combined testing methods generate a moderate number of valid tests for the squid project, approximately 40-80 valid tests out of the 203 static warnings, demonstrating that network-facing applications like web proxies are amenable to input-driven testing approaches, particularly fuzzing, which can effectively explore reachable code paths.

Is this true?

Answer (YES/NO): YES